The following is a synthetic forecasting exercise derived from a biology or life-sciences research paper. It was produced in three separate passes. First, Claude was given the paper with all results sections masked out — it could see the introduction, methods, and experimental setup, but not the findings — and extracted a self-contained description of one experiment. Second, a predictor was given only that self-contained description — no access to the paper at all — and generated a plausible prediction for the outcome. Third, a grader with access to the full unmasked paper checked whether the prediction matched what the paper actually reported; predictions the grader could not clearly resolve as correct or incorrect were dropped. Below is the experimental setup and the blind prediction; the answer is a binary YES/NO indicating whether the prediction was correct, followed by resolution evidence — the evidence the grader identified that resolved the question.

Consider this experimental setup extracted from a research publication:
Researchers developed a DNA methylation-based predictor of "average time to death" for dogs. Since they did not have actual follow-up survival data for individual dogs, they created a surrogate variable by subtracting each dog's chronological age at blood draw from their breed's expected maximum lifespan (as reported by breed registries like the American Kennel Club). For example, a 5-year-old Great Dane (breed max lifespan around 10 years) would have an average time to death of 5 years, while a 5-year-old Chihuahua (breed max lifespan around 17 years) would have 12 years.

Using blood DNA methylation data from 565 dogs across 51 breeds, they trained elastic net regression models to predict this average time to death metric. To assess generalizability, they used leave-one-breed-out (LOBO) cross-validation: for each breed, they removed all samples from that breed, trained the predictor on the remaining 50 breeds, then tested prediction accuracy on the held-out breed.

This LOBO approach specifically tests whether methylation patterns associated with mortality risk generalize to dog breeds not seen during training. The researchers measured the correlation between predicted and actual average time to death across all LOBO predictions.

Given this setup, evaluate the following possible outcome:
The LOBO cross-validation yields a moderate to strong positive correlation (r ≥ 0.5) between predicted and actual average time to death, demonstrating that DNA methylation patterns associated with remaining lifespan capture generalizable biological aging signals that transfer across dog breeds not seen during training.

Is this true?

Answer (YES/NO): YES